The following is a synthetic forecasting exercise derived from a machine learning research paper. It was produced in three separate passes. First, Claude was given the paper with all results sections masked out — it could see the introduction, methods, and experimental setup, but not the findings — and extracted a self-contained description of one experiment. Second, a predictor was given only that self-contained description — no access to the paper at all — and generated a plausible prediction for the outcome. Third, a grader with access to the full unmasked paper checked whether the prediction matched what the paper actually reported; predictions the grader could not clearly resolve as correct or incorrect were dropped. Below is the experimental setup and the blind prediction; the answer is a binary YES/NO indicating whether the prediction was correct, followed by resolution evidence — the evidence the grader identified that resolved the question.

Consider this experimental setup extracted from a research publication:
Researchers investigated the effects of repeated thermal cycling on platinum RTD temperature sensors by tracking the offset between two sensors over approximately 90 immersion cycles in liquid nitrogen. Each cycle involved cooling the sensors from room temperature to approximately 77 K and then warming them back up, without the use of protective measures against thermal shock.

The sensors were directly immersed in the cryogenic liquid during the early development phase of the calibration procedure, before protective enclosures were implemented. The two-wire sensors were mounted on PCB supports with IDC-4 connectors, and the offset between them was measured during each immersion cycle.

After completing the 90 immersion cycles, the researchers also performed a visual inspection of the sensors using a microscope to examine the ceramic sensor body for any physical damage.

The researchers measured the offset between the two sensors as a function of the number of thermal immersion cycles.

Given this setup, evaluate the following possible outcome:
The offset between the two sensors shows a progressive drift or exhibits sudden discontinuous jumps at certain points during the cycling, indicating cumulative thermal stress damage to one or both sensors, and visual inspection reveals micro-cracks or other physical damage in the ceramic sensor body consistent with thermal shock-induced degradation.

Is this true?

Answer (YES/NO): YES